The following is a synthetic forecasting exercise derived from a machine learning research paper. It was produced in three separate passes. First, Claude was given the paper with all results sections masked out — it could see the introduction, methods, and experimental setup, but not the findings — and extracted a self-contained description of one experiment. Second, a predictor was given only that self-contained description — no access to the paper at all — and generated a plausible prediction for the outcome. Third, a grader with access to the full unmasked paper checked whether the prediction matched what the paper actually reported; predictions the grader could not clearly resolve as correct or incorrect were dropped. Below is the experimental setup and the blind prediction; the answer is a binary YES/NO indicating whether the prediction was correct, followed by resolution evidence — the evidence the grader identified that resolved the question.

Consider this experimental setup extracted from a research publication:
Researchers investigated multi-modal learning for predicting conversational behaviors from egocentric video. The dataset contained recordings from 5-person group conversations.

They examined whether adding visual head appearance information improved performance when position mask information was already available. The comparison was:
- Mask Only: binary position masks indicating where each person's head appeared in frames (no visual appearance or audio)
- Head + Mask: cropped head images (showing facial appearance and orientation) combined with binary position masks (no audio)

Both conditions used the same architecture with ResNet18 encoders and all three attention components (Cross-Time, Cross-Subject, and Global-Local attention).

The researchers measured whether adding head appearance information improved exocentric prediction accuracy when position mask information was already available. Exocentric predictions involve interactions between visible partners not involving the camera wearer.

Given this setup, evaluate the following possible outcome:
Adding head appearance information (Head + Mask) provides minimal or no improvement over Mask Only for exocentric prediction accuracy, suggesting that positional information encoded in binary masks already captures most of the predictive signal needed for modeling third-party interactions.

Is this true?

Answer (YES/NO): YES